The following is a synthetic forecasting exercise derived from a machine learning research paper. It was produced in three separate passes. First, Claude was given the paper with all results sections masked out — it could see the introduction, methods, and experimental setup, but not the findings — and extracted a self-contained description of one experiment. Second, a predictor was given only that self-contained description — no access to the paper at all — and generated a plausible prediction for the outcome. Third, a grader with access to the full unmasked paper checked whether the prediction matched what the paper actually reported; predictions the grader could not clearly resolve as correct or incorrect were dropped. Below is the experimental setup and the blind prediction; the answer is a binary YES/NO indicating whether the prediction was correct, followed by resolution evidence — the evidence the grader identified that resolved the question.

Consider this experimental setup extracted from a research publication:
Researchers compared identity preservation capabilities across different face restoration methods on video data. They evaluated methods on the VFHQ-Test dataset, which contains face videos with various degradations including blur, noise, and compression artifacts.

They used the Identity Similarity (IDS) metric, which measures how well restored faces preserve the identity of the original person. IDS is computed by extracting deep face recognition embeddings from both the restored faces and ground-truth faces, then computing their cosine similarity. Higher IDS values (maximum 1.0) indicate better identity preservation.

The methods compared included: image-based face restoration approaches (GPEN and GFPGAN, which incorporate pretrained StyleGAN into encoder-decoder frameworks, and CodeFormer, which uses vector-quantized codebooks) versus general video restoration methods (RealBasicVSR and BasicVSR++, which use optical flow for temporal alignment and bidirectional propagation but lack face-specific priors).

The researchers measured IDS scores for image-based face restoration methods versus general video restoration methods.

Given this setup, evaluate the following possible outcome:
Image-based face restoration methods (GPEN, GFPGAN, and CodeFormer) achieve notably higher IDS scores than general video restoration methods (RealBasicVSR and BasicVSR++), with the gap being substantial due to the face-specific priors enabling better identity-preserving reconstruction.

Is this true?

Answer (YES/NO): NO